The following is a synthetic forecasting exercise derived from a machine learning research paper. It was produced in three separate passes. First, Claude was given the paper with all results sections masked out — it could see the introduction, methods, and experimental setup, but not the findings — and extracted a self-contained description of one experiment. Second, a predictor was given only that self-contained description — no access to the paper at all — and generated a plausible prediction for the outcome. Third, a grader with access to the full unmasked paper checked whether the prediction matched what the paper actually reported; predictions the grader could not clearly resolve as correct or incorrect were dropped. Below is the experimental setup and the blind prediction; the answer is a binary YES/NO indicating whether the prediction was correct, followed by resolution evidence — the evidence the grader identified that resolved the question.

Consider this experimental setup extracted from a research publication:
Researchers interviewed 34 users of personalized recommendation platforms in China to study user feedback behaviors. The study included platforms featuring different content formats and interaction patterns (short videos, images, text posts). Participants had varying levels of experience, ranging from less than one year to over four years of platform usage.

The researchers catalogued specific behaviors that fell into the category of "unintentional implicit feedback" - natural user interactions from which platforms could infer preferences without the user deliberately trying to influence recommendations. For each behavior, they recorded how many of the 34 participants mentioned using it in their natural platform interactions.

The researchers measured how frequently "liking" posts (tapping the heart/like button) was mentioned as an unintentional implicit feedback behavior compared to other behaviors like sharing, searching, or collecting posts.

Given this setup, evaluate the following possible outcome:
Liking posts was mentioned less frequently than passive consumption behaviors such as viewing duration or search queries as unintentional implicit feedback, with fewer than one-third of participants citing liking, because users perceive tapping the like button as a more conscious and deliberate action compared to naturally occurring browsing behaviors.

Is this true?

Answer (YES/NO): NO